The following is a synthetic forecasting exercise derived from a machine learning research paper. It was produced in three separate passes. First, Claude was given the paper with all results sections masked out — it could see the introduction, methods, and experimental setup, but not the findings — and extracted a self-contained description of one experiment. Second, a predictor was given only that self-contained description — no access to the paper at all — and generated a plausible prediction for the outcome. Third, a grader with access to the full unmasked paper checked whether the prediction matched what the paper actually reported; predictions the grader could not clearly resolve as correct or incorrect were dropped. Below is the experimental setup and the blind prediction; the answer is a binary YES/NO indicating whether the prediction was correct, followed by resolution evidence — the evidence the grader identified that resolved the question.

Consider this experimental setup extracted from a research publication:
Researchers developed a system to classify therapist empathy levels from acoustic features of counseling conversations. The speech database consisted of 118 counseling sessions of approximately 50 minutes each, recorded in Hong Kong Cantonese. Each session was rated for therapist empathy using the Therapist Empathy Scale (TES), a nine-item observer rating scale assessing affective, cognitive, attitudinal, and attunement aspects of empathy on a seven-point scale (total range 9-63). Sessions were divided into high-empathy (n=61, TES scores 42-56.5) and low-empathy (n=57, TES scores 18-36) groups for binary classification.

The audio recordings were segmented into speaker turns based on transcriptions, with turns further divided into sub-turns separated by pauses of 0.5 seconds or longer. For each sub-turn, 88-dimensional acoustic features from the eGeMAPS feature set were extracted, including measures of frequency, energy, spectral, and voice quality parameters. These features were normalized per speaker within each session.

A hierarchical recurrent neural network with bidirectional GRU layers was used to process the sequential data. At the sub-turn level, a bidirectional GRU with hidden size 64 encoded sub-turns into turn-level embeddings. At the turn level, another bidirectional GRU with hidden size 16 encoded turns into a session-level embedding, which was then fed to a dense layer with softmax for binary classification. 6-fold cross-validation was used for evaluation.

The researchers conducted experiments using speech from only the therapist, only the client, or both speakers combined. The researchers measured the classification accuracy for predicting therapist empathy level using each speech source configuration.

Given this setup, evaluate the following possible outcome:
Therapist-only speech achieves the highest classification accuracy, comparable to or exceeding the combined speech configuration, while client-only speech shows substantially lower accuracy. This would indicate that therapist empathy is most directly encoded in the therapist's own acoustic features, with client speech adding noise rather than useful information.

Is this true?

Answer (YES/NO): NO